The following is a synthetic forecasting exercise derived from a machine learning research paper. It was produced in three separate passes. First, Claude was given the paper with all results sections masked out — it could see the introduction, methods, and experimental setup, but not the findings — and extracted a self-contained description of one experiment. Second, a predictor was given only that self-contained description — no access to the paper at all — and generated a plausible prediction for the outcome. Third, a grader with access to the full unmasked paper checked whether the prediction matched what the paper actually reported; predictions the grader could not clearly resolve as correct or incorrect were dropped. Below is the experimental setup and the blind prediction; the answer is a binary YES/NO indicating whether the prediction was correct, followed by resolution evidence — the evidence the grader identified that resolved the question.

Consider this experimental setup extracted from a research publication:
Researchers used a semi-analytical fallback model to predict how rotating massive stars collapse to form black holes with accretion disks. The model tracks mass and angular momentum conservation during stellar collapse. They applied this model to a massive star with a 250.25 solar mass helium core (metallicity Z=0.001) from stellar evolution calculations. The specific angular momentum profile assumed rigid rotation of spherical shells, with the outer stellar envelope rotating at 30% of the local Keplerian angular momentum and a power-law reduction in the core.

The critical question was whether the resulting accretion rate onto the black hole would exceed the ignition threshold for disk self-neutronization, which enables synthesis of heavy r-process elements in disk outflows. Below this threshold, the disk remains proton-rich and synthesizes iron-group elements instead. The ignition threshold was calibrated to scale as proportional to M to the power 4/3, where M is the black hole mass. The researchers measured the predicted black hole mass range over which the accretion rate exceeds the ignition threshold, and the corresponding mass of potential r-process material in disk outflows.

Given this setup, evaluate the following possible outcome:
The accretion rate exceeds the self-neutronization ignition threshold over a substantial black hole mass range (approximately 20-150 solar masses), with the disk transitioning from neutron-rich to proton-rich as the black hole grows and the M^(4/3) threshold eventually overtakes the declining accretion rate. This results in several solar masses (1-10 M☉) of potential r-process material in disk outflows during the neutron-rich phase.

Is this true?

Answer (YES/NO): NO